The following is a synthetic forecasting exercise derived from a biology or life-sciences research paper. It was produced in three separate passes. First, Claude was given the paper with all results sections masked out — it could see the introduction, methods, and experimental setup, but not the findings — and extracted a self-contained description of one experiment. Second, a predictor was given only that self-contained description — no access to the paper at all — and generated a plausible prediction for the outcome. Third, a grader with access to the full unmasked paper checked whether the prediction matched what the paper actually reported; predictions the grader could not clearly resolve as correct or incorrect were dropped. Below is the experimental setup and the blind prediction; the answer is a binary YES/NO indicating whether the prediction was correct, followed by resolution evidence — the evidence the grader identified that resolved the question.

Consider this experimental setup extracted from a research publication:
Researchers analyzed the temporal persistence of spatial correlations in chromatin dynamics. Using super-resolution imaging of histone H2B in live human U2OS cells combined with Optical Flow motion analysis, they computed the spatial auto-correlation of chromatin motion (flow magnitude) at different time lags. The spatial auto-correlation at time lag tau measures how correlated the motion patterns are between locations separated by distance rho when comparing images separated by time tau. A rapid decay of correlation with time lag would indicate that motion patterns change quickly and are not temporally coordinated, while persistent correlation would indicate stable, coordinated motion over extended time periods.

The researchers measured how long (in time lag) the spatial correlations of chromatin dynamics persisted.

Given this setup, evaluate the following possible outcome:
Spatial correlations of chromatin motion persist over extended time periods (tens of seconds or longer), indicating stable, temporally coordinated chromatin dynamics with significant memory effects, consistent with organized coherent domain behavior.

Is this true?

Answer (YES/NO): YES